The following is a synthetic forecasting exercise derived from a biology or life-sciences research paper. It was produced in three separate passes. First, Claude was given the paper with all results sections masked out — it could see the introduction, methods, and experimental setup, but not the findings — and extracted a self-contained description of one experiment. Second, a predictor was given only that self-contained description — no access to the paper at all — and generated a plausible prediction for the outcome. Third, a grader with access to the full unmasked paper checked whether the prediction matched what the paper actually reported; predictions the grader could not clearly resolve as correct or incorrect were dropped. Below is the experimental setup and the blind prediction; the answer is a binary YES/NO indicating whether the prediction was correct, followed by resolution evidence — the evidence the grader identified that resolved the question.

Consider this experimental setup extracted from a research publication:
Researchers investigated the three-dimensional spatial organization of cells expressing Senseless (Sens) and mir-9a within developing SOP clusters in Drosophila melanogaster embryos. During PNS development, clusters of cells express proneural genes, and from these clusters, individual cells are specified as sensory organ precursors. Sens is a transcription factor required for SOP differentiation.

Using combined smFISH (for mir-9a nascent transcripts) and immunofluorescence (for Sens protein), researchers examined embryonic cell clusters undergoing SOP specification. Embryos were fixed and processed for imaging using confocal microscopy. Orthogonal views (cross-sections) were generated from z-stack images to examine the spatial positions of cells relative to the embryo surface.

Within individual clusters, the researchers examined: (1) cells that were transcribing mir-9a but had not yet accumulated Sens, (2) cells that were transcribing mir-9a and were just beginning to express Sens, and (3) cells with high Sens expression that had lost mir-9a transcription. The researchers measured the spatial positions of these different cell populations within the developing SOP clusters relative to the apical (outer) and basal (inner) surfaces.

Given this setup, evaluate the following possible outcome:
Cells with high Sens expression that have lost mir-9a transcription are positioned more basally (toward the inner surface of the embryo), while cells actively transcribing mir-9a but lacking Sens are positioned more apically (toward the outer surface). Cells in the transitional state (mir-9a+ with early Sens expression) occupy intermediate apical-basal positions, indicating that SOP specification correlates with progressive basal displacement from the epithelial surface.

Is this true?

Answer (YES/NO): YES